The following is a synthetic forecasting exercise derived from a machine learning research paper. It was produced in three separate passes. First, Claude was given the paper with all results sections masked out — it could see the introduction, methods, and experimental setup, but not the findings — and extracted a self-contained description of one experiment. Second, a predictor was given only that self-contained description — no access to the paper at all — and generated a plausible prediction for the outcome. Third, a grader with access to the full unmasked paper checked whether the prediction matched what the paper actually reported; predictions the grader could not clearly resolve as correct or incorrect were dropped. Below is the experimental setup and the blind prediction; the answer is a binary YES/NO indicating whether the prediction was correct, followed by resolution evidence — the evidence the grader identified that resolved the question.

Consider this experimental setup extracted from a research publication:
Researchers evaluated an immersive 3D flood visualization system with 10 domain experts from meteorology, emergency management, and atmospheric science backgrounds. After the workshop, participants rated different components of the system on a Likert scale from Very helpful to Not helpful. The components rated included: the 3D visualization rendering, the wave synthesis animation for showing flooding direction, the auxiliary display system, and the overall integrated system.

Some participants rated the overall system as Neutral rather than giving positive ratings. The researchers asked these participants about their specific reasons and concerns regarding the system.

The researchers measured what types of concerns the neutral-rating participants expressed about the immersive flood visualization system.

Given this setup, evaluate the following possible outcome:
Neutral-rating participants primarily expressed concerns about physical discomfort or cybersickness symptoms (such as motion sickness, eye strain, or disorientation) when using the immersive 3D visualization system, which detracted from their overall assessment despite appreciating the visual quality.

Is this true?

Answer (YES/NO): NO